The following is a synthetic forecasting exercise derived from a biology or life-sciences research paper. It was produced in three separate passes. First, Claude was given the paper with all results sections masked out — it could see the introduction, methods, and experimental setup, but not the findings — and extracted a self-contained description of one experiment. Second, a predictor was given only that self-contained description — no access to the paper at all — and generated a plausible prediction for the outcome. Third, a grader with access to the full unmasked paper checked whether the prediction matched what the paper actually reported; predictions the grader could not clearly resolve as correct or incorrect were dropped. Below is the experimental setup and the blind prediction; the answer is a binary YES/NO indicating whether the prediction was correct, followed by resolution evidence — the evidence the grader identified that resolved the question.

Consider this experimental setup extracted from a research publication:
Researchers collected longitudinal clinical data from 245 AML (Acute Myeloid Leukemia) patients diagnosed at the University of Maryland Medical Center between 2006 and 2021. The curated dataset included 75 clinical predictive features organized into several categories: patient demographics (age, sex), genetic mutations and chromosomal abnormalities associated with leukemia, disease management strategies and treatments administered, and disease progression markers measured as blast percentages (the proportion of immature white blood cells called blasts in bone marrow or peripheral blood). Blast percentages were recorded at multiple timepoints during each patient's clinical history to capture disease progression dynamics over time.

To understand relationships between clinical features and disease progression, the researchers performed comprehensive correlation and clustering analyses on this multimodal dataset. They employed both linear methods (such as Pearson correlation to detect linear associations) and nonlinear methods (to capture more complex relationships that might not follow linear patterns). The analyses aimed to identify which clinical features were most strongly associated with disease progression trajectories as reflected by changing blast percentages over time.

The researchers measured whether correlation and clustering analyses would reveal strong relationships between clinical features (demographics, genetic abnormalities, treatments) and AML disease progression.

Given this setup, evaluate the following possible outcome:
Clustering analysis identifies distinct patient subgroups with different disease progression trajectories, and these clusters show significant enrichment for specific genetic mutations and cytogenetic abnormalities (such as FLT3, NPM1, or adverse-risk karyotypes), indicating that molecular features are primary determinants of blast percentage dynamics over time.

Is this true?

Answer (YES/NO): NO